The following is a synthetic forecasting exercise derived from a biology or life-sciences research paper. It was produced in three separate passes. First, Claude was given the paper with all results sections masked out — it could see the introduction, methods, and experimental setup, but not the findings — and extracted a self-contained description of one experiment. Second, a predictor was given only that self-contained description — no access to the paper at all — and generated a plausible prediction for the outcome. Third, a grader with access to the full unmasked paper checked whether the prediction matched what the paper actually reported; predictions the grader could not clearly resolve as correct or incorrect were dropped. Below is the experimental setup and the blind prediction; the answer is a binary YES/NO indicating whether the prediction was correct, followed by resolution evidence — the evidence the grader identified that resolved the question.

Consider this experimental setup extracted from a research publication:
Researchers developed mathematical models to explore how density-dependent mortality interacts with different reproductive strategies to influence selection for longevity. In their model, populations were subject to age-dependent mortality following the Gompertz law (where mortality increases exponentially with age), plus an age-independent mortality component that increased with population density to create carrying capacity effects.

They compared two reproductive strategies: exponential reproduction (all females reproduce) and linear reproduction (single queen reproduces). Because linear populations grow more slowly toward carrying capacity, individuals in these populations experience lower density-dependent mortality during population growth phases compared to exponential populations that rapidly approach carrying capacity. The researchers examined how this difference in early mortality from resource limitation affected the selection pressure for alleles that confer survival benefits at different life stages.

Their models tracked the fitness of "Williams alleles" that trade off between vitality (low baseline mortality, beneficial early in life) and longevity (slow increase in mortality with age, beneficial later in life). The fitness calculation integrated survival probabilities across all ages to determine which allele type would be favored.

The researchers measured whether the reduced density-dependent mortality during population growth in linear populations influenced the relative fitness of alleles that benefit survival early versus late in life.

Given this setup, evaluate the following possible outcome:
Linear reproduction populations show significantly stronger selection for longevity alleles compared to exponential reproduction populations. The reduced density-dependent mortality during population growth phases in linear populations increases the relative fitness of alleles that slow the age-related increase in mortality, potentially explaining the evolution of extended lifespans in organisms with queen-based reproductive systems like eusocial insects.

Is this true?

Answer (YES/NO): YES